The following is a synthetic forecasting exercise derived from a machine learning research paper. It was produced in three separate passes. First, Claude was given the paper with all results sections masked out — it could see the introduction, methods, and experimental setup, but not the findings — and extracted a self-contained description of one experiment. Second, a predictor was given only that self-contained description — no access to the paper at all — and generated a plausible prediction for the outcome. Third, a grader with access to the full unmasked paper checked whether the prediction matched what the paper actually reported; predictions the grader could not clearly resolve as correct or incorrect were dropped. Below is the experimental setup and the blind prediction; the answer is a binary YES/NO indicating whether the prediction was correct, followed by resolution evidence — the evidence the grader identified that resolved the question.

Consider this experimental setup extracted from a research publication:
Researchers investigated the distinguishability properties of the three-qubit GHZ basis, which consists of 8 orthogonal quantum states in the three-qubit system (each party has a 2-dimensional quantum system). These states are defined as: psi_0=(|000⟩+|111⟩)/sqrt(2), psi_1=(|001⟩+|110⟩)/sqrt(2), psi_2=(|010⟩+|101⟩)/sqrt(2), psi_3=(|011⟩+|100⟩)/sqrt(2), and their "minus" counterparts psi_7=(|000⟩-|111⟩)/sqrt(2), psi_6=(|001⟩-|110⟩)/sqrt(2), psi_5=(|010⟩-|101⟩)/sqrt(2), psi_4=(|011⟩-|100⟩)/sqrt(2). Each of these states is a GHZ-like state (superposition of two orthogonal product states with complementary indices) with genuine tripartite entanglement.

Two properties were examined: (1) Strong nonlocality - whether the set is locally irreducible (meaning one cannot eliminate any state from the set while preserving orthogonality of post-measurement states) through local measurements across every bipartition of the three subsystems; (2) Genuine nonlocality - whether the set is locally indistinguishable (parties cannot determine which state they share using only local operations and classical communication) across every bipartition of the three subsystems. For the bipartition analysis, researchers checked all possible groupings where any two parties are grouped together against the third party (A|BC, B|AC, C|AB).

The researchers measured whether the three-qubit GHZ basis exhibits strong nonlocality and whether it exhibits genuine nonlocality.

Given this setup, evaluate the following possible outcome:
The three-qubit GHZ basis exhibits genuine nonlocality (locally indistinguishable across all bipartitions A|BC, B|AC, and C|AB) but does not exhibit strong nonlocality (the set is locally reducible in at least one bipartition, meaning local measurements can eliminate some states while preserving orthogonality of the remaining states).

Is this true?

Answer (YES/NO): YES